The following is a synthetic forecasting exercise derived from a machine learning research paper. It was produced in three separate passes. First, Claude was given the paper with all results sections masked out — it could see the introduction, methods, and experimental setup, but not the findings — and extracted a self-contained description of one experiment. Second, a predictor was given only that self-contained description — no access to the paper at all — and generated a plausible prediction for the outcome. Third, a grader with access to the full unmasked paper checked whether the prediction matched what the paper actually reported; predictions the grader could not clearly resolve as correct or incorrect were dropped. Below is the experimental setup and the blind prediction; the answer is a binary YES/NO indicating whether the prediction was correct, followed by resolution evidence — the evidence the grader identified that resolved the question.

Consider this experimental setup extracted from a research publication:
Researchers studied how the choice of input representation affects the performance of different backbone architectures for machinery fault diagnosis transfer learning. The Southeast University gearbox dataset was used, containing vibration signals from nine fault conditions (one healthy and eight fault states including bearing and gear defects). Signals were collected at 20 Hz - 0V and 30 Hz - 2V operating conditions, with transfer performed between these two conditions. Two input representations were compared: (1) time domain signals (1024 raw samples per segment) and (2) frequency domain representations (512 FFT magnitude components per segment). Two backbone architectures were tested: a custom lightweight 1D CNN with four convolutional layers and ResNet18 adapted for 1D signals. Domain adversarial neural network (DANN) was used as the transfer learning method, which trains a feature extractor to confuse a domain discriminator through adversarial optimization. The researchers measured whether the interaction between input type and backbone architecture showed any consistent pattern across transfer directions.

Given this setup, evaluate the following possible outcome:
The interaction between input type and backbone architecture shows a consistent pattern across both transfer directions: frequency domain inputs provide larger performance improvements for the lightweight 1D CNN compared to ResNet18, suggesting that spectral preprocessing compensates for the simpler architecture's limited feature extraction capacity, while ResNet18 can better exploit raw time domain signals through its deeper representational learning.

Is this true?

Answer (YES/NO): NO